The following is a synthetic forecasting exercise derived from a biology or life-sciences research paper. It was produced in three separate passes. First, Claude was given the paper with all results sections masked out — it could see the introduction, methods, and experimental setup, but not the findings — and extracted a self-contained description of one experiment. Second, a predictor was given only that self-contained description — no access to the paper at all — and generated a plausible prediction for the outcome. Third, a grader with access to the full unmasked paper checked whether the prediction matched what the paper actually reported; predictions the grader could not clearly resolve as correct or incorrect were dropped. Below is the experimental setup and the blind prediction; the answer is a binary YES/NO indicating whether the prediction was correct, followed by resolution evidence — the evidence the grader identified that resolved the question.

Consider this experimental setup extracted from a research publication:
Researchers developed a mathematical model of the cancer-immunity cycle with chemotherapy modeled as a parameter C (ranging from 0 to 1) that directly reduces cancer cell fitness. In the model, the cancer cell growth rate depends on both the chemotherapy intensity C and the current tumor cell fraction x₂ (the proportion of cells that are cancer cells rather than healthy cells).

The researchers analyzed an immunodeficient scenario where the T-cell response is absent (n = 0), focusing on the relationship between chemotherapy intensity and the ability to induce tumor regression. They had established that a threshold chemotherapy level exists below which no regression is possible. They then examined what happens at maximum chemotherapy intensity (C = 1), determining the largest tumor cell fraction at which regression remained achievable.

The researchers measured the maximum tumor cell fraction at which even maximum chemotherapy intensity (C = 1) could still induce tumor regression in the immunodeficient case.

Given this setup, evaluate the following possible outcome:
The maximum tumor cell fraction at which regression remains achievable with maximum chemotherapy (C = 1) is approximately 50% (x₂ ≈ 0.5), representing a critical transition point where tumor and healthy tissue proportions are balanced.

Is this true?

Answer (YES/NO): NO